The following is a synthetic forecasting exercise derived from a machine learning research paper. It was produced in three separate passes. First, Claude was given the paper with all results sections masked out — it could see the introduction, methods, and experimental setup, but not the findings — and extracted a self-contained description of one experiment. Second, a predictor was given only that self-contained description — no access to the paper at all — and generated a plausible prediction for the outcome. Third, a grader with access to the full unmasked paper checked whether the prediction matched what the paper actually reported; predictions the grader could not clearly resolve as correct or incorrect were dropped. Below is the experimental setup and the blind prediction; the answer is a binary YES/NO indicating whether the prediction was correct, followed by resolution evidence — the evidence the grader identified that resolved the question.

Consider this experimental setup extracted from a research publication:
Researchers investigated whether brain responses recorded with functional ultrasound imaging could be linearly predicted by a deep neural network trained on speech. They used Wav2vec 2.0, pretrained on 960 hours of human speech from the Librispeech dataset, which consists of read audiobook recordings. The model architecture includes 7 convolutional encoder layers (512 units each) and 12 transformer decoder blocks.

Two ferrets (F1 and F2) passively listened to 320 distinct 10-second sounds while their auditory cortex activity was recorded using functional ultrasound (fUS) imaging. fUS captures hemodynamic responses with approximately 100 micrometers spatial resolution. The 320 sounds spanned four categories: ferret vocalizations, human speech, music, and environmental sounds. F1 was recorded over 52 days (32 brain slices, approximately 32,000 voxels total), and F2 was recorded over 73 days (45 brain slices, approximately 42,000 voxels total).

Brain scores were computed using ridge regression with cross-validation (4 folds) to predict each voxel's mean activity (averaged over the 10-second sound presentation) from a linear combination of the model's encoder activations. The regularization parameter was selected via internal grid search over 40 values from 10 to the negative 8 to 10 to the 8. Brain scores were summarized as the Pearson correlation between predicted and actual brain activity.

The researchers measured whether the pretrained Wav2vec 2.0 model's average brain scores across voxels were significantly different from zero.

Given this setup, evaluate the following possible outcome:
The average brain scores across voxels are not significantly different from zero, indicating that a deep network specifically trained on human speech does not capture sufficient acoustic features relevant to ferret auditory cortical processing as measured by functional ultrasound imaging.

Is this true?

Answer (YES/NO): NO